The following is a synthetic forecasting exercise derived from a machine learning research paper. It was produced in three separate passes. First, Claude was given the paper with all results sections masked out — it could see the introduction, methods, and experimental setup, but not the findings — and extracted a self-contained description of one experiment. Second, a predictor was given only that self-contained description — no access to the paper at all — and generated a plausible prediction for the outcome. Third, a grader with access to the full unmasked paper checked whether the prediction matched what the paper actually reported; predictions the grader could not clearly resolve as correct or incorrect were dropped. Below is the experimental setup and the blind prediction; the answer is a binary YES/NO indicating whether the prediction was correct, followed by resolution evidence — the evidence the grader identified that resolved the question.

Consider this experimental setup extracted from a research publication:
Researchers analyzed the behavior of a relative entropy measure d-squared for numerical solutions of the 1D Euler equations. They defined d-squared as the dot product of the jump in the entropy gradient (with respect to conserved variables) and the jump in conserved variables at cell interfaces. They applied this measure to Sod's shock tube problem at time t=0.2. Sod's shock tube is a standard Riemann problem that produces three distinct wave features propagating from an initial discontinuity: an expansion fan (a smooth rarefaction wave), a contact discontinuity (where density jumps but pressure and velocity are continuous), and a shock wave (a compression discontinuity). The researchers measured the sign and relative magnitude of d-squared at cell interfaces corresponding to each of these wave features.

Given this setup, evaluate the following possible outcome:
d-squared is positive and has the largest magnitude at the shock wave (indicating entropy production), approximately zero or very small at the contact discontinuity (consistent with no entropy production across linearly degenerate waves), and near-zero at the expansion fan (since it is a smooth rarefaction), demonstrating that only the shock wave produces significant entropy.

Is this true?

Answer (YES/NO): NO